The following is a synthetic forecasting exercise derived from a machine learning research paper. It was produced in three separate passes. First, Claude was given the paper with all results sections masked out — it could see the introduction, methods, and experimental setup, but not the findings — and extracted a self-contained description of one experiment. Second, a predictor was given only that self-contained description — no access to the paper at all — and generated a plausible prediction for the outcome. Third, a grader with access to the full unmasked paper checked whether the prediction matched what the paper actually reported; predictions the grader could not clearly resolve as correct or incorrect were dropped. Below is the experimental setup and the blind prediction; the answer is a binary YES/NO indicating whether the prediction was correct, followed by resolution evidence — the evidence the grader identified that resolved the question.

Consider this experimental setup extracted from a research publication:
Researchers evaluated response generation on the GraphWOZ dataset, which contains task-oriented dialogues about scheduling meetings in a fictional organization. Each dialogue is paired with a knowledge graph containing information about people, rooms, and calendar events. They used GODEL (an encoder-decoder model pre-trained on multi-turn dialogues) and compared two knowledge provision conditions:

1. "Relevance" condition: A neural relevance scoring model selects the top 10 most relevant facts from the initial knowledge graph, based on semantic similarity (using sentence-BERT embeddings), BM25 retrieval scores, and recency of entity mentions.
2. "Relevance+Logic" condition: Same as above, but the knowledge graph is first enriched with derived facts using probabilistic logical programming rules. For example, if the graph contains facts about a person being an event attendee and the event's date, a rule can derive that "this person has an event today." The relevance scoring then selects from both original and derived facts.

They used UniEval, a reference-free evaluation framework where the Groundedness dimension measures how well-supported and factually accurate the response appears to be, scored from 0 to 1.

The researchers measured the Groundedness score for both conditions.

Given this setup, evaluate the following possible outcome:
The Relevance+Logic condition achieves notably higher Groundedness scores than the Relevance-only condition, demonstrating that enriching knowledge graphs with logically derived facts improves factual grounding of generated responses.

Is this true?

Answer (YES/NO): YES